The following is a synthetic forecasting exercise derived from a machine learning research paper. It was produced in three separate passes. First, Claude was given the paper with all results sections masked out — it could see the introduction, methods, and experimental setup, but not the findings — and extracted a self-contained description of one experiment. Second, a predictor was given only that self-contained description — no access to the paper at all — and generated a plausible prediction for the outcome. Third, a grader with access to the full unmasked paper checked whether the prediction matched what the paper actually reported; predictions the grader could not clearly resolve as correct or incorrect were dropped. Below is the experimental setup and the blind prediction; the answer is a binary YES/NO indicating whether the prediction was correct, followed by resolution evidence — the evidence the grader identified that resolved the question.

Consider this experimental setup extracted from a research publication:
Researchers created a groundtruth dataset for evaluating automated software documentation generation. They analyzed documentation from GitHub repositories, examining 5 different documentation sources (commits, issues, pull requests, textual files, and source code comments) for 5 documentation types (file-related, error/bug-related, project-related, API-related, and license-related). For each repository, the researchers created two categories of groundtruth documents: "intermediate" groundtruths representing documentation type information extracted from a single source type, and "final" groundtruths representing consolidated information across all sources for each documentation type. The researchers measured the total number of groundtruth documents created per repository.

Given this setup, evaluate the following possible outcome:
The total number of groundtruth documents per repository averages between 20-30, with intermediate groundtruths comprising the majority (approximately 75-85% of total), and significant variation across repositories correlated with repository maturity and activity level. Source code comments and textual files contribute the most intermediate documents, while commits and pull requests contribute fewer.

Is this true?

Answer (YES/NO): NO